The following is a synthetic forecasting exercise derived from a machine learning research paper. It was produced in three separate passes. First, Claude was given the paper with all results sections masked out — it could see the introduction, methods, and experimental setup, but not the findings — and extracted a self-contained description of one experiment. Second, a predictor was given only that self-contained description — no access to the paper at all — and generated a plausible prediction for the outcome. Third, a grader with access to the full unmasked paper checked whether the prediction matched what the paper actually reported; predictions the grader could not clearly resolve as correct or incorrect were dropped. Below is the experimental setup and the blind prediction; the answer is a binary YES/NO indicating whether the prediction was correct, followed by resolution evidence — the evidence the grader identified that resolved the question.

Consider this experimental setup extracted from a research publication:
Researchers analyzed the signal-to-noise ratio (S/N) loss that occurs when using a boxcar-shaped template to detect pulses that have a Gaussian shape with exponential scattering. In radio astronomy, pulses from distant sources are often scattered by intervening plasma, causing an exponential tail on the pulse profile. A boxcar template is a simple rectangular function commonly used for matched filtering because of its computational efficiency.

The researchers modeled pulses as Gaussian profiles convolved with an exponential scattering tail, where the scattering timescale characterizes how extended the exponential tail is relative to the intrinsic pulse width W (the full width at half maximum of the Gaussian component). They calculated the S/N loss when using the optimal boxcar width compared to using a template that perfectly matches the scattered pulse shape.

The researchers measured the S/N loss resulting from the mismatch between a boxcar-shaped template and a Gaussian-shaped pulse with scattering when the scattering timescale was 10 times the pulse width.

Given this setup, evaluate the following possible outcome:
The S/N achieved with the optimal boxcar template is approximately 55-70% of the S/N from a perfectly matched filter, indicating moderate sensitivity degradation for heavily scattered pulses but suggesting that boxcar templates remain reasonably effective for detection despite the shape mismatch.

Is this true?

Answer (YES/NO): NO